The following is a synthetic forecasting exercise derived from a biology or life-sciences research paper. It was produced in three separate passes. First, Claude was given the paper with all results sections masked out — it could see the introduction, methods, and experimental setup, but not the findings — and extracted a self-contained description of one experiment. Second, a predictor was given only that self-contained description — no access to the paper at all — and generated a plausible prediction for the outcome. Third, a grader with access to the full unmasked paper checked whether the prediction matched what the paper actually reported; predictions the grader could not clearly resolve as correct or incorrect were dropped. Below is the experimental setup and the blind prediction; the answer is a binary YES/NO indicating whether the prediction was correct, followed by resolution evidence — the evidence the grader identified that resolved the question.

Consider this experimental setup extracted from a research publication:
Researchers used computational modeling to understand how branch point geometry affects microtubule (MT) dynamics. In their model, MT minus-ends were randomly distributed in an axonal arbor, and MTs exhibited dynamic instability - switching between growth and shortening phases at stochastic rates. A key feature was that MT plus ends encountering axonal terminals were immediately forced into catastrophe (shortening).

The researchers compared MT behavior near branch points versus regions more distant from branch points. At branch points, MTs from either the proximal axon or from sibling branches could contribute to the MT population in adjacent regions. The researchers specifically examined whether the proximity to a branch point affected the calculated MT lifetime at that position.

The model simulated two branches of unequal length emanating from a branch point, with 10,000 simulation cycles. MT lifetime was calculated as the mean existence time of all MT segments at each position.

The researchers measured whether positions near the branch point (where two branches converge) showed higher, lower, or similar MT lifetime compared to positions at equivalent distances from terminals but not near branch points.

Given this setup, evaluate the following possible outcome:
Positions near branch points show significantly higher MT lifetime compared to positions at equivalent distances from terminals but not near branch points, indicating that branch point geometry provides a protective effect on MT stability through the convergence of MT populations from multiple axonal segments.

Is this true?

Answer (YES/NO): NO